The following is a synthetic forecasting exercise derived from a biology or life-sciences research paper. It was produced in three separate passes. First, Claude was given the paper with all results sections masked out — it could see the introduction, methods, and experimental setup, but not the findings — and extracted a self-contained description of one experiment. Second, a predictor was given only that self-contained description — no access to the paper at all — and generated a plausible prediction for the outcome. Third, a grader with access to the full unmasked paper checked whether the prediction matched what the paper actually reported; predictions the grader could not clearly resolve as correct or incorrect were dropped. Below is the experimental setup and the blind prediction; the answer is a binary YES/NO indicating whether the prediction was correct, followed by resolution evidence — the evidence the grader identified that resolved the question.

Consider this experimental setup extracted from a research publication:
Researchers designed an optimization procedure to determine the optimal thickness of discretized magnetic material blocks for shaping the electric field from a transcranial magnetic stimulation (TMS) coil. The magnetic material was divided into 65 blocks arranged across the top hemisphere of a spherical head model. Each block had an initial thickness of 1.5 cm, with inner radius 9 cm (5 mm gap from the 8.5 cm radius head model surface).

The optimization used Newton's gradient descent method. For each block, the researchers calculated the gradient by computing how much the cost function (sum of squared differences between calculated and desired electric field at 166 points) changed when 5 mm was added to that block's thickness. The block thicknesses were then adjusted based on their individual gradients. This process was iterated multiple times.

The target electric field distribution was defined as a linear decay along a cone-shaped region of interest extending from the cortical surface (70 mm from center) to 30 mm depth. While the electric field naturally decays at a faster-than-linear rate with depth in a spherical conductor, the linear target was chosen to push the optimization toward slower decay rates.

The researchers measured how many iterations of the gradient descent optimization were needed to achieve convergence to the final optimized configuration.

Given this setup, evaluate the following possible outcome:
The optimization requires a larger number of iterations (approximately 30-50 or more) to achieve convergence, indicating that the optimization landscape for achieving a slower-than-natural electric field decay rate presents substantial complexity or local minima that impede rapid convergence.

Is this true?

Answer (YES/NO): NO